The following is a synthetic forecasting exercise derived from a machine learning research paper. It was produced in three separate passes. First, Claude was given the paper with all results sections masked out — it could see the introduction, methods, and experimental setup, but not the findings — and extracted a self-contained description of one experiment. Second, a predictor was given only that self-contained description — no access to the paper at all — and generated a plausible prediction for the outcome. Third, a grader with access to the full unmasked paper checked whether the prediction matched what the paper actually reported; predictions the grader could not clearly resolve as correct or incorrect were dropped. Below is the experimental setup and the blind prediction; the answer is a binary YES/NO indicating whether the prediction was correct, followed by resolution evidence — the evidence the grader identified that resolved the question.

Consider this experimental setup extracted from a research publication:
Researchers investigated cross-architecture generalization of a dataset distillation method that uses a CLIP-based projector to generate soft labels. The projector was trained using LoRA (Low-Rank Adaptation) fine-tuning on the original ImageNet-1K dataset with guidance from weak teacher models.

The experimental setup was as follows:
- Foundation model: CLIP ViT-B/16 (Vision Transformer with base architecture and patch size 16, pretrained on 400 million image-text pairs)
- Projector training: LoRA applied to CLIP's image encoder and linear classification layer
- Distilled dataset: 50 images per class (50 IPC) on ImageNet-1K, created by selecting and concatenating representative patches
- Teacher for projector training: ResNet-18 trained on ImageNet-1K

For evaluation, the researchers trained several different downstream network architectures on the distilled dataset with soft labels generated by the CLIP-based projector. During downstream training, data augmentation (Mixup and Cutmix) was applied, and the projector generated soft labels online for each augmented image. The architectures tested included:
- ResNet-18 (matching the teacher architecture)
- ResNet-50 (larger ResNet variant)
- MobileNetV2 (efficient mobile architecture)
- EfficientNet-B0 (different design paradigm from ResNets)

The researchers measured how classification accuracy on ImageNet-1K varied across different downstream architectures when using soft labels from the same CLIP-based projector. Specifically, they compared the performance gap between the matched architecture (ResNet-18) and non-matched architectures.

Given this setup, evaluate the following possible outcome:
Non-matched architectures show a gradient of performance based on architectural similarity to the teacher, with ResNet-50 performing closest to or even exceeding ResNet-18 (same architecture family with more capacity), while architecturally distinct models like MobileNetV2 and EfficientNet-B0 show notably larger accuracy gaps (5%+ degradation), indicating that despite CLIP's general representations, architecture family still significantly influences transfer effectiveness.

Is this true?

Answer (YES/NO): NO